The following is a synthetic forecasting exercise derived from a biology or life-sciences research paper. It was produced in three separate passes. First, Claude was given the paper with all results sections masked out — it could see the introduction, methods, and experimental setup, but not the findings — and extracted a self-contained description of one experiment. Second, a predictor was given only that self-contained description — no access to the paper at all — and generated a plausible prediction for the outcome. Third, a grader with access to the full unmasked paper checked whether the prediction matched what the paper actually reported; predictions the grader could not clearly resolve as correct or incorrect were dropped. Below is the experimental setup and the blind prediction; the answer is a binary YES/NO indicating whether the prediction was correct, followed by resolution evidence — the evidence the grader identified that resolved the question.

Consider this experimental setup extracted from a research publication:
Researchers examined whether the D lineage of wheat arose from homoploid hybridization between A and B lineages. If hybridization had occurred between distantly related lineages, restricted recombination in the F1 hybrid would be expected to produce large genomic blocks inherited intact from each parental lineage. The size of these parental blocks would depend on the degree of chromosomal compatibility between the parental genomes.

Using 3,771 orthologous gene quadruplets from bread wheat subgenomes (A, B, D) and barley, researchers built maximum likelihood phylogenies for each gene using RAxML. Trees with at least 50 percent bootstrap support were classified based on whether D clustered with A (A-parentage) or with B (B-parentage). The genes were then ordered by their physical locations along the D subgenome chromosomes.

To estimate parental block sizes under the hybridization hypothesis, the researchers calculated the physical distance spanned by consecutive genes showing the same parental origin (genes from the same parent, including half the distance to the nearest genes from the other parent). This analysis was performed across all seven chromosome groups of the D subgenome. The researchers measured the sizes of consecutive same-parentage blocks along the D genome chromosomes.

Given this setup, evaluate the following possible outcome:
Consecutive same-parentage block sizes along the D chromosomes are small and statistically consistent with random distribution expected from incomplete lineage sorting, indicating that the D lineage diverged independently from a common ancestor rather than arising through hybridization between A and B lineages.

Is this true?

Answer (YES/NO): NO